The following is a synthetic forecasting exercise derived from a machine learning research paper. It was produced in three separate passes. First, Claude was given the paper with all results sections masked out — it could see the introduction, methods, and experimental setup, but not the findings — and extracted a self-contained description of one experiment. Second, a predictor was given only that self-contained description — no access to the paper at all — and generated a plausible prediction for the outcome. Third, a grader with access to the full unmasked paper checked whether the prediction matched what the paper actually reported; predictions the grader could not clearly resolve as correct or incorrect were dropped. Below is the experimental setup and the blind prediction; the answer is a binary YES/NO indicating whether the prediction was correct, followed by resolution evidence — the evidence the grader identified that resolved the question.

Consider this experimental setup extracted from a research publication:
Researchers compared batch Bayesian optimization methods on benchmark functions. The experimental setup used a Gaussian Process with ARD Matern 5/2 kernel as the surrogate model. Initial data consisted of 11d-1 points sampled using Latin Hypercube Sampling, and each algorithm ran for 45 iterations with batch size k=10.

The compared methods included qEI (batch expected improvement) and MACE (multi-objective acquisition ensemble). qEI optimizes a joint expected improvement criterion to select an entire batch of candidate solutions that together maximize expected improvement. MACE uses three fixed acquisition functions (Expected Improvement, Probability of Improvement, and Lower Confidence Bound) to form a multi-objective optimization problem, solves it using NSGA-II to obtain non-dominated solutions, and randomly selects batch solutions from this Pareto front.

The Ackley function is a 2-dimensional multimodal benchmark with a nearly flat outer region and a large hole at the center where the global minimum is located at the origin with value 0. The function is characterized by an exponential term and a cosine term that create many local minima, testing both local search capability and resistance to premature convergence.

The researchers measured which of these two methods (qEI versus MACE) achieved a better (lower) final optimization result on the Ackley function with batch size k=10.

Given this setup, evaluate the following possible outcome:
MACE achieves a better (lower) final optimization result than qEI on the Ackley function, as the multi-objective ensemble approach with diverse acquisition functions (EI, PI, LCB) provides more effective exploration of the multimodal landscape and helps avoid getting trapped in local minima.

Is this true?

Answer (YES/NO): YES